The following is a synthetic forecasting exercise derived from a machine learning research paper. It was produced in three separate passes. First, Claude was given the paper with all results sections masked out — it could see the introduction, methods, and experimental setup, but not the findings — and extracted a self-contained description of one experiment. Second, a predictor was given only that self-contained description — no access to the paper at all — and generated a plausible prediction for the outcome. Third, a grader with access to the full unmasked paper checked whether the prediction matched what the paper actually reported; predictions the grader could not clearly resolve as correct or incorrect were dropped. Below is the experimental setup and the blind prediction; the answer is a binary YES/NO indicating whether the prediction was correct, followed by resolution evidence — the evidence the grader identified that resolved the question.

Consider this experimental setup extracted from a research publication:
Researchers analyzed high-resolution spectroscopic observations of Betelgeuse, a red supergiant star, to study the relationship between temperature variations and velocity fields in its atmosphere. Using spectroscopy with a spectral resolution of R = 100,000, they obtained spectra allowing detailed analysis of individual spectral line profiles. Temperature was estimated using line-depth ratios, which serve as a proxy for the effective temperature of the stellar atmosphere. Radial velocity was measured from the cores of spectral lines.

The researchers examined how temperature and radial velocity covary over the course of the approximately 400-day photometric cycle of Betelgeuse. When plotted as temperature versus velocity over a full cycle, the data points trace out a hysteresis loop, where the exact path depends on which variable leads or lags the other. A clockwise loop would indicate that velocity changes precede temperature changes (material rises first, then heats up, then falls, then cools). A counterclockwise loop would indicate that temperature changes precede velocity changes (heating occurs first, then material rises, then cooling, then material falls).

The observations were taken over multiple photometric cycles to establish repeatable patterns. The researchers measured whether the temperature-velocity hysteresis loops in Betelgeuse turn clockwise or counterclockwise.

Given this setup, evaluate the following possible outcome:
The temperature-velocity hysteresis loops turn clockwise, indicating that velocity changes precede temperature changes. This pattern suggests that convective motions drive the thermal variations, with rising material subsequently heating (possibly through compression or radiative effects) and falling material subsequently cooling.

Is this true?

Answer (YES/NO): NO